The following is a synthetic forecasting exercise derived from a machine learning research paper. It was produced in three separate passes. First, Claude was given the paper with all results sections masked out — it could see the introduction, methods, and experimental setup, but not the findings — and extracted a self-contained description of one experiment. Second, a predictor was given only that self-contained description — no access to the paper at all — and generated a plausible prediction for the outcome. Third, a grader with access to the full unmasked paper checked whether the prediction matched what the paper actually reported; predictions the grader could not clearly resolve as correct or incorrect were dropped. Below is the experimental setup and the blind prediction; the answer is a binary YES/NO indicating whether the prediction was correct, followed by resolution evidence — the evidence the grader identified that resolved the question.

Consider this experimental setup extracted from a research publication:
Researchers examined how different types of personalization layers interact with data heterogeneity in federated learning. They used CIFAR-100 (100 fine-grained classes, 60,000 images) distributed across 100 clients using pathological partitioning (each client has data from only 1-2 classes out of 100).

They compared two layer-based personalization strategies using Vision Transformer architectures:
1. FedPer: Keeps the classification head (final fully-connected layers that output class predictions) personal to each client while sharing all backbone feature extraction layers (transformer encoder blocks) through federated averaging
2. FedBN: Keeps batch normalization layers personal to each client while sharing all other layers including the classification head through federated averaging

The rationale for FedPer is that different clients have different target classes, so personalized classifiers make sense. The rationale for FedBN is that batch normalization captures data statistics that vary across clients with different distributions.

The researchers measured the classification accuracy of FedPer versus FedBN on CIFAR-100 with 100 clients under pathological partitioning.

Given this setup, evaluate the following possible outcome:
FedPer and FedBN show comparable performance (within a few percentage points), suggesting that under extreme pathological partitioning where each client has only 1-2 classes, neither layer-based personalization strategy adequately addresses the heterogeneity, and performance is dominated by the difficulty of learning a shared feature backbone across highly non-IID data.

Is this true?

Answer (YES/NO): NO